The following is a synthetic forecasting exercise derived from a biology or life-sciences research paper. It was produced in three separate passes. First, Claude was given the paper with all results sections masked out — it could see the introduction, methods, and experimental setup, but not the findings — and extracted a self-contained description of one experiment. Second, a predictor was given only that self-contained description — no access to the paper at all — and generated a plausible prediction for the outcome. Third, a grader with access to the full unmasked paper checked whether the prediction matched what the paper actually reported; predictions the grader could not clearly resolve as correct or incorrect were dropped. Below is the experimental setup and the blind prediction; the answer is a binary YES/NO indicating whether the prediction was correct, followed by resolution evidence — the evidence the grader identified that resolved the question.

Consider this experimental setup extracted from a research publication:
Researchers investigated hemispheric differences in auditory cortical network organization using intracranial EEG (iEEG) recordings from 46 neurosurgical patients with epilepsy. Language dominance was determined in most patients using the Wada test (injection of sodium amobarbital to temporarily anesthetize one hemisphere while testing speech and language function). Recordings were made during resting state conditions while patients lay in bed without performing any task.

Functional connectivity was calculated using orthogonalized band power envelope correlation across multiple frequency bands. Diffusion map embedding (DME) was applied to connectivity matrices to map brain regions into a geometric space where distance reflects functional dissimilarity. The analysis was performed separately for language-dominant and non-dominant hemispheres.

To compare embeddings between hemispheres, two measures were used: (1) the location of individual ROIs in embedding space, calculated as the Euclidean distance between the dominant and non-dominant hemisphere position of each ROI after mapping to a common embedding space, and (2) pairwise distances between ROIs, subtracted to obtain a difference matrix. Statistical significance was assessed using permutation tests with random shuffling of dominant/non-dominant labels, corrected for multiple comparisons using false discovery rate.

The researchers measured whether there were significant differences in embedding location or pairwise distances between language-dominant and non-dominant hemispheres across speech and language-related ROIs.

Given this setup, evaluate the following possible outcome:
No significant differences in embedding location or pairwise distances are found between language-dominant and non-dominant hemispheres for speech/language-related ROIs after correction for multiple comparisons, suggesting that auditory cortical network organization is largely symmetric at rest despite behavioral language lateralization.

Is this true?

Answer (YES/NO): YES